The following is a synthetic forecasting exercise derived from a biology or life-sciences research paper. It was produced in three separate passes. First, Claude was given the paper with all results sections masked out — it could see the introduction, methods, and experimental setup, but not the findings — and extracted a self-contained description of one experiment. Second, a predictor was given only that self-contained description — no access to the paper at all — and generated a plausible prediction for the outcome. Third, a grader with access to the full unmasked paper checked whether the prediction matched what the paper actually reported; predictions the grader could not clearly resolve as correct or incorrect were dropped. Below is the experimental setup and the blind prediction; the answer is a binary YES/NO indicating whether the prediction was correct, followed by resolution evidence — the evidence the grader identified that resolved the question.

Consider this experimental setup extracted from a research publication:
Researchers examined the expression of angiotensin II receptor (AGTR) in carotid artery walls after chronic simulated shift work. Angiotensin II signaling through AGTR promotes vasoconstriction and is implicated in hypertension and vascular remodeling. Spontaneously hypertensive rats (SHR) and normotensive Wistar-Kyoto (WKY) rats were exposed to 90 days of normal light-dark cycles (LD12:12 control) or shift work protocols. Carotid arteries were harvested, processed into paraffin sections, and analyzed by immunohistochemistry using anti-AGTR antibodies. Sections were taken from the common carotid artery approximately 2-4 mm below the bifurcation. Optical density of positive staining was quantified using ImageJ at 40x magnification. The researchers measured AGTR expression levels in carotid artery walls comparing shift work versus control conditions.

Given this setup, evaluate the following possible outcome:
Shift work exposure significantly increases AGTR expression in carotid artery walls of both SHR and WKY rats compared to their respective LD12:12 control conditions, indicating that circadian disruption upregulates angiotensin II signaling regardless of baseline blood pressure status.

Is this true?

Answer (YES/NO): YES